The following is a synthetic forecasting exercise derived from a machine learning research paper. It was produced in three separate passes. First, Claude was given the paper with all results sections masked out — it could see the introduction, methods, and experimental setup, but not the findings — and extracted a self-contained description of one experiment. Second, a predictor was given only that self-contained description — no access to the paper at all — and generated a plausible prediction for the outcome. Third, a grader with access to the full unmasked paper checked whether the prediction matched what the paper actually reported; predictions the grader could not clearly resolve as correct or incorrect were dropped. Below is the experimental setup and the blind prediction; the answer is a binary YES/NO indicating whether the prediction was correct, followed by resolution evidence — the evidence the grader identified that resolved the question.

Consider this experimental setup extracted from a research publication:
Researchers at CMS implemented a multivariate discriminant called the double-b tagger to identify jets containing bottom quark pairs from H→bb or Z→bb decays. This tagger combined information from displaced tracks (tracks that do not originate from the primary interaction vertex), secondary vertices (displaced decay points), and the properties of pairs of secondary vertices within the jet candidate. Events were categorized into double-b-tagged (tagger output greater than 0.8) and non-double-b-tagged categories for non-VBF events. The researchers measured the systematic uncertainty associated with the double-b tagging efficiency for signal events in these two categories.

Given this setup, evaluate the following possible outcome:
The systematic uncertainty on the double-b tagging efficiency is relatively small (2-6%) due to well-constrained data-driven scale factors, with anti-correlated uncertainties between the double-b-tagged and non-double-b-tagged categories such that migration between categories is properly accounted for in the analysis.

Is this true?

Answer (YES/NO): NO